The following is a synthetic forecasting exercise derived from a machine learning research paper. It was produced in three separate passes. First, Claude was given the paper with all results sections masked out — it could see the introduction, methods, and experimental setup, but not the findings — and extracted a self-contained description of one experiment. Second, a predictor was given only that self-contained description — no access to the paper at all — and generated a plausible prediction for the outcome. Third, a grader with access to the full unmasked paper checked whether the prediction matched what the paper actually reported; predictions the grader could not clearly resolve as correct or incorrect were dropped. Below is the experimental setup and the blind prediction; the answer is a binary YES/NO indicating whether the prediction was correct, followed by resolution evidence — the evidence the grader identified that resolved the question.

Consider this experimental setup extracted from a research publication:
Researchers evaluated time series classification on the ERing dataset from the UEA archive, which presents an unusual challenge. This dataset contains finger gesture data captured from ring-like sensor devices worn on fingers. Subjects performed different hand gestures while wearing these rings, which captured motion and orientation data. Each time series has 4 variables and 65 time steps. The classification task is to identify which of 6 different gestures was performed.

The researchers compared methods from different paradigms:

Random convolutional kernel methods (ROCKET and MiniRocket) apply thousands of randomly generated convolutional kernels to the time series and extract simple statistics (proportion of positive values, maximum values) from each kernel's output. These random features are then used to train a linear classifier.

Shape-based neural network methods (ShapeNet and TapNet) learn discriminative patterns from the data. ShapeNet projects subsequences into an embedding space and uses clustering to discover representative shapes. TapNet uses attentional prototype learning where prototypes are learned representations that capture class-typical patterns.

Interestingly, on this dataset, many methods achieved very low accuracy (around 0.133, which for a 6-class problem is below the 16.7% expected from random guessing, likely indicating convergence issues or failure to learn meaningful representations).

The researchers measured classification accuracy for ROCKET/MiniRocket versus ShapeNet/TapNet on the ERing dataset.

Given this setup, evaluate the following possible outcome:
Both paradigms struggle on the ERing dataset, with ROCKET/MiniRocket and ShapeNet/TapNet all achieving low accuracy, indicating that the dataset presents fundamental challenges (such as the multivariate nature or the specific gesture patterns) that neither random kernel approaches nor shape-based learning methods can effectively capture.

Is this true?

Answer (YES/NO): NO